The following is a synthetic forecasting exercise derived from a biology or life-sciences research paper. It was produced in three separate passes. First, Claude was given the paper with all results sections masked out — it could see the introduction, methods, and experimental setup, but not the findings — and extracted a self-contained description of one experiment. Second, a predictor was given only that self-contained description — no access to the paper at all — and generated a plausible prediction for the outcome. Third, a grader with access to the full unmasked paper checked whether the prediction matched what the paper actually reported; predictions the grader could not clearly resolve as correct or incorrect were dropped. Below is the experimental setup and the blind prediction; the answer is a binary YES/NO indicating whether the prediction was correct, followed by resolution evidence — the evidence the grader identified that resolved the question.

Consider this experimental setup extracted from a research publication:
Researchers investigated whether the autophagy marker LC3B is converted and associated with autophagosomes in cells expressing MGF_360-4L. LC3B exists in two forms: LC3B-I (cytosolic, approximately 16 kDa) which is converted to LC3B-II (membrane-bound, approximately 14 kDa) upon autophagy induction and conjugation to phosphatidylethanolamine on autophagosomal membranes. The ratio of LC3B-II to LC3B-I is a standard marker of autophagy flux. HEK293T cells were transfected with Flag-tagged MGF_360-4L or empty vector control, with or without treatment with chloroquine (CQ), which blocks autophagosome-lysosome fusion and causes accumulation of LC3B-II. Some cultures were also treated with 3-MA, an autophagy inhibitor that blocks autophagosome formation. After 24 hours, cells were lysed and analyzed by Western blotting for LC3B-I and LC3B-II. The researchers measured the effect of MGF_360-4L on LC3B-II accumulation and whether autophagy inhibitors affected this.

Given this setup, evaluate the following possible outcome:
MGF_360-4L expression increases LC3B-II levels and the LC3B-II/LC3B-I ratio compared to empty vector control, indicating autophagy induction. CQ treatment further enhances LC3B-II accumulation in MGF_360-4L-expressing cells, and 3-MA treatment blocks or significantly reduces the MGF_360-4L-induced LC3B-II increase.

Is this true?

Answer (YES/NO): YES